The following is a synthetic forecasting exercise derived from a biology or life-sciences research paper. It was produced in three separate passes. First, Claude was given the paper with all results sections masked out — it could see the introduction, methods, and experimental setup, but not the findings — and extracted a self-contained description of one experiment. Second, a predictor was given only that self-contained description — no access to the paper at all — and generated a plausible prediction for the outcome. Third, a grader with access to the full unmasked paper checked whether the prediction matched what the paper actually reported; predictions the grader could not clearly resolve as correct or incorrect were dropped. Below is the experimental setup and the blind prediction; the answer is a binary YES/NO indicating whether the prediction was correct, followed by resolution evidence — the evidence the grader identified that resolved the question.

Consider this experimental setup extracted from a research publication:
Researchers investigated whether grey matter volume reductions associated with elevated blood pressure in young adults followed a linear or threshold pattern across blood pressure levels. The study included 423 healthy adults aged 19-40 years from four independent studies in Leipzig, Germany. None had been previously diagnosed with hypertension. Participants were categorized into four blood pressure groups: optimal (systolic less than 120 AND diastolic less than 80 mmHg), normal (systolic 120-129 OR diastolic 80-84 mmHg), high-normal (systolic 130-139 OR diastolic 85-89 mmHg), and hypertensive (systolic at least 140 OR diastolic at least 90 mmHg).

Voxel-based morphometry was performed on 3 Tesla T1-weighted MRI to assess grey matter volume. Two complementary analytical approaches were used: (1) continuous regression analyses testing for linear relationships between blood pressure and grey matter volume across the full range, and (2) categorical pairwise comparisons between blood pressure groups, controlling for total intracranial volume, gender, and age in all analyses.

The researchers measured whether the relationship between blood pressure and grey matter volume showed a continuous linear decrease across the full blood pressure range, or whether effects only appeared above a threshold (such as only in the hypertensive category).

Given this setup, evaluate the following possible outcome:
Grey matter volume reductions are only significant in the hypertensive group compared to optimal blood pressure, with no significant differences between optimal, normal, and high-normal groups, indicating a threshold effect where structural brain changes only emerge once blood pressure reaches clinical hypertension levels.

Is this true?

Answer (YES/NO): NO